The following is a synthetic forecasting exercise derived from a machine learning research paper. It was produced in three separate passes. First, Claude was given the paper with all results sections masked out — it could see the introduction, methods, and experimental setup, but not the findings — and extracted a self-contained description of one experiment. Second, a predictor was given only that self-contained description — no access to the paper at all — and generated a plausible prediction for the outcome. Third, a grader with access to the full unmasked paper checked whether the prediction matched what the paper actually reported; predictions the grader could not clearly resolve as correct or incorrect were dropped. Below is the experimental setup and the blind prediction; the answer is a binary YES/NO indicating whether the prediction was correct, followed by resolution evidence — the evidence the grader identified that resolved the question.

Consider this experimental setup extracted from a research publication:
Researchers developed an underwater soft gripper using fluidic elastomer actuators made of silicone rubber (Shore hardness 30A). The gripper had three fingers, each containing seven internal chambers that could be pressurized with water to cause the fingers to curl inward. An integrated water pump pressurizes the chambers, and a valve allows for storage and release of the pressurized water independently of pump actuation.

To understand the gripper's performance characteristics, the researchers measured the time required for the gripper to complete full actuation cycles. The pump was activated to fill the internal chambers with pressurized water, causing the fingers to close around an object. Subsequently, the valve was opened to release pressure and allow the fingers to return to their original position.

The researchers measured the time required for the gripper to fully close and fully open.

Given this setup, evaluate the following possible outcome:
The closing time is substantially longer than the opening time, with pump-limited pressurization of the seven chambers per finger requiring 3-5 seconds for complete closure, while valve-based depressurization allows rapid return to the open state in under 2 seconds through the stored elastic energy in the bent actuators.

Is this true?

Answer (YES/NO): NO